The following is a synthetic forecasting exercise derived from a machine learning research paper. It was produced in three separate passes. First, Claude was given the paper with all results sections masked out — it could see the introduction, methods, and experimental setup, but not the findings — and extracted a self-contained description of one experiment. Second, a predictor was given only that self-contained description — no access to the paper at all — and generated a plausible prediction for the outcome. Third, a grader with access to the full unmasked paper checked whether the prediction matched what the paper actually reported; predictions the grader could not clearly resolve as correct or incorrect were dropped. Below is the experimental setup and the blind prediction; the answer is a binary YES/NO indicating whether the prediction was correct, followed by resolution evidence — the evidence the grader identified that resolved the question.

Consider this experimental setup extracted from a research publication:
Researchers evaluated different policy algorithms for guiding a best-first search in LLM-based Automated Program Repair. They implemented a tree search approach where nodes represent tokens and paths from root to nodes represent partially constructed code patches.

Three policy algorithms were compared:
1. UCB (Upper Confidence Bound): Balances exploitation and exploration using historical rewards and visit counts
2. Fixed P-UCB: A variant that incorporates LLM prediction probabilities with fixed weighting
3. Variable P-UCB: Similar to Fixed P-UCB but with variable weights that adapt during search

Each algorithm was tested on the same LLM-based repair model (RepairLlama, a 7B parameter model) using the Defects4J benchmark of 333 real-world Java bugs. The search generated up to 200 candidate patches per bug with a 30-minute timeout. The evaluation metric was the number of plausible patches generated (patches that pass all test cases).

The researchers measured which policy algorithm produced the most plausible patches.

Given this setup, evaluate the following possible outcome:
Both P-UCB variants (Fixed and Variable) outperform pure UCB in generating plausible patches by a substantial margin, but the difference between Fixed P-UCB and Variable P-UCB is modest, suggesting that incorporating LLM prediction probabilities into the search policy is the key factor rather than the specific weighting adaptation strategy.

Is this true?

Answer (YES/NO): NO